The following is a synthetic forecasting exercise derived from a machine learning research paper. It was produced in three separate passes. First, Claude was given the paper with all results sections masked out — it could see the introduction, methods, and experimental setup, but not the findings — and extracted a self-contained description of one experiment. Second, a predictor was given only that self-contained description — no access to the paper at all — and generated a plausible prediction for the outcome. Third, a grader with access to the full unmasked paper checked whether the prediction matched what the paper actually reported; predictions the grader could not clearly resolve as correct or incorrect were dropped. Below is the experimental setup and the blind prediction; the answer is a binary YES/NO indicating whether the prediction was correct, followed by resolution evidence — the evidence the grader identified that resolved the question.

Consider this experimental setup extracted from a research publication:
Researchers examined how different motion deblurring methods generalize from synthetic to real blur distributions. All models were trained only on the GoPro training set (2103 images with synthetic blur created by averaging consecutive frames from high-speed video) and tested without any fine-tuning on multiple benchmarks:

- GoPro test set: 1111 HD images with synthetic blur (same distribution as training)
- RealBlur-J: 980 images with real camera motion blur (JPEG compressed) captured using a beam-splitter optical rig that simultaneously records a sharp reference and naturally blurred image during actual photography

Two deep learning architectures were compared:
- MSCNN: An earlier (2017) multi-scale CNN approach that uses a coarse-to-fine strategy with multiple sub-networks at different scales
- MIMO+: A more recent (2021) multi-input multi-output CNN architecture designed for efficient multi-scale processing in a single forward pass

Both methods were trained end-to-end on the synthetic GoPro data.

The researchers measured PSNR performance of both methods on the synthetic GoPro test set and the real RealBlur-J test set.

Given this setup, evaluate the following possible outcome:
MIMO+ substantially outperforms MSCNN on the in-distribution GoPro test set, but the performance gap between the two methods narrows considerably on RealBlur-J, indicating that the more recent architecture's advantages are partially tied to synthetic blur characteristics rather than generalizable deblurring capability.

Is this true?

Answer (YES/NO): YES